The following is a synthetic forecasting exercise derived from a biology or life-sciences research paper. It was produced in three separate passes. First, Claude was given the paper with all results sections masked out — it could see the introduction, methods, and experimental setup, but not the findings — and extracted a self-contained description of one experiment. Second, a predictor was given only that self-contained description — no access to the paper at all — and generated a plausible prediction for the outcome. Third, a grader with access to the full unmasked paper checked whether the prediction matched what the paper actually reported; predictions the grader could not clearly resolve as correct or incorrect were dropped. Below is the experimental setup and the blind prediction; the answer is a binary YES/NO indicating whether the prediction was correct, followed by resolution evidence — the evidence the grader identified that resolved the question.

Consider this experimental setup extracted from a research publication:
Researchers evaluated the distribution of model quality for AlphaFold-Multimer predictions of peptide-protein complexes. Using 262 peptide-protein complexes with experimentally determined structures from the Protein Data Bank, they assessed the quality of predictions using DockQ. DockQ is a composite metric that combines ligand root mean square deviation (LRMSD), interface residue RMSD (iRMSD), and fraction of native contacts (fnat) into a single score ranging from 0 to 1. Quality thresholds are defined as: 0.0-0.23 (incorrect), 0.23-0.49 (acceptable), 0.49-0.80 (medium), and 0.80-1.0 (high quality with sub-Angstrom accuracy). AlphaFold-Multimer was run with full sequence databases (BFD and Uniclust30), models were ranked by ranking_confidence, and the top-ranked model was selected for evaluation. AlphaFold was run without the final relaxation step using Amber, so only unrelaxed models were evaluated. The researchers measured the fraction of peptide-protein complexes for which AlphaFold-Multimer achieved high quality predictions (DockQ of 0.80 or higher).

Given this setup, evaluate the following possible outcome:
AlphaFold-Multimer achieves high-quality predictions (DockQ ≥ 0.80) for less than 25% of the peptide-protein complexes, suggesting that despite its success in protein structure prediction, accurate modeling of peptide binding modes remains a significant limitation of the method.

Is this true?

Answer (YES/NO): NO